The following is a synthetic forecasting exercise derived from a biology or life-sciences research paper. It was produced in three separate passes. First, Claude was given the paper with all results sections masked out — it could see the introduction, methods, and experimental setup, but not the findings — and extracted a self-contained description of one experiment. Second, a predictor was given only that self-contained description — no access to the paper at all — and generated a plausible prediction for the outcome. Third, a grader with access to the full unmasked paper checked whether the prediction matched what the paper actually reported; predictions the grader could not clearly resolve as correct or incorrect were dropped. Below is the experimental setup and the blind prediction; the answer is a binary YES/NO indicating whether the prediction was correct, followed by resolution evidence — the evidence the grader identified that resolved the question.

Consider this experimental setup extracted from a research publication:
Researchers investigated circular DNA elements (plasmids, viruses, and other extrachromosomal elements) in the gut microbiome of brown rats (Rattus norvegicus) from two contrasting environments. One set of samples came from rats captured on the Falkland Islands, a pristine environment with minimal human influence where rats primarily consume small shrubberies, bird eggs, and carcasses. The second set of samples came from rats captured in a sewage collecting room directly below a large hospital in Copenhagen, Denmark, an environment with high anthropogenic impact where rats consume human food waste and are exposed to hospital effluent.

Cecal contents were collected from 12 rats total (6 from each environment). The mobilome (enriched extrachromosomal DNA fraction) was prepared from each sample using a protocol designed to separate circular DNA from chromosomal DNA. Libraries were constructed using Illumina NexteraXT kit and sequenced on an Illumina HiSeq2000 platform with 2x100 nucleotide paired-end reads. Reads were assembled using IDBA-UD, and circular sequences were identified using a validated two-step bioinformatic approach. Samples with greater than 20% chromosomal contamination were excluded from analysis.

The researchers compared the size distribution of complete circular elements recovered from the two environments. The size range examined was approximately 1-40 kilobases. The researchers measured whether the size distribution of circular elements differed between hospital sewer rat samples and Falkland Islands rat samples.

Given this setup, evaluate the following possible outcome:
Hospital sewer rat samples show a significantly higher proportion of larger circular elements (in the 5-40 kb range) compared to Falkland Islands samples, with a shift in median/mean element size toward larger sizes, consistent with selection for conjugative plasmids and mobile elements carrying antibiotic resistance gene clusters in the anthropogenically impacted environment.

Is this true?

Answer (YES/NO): NO